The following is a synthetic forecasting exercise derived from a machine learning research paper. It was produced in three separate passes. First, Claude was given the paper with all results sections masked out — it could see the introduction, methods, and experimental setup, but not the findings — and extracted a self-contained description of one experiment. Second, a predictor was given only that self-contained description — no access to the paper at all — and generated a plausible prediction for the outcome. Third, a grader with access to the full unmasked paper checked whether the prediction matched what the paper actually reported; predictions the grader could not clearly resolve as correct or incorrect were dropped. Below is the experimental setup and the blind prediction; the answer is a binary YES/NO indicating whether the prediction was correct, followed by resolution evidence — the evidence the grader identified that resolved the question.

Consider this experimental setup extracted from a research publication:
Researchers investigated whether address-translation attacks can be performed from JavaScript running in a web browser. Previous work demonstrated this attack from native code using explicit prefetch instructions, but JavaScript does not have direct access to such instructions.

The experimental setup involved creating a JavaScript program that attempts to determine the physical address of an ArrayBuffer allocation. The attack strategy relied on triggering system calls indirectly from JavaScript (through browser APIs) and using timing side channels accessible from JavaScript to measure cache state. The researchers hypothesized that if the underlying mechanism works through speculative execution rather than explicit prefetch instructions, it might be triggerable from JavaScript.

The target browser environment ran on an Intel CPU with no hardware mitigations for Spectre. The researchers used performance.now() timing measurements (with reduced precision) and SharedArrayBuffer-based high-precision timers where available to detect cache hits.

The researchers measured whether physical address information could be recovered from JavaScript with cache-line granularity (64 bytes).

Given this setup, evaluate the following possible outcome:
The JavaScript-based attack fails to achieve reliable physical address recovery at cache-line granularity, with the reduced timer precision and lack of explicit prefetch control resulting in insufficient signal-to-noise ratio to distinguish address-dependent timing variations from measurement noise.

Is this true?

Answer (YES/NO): NO